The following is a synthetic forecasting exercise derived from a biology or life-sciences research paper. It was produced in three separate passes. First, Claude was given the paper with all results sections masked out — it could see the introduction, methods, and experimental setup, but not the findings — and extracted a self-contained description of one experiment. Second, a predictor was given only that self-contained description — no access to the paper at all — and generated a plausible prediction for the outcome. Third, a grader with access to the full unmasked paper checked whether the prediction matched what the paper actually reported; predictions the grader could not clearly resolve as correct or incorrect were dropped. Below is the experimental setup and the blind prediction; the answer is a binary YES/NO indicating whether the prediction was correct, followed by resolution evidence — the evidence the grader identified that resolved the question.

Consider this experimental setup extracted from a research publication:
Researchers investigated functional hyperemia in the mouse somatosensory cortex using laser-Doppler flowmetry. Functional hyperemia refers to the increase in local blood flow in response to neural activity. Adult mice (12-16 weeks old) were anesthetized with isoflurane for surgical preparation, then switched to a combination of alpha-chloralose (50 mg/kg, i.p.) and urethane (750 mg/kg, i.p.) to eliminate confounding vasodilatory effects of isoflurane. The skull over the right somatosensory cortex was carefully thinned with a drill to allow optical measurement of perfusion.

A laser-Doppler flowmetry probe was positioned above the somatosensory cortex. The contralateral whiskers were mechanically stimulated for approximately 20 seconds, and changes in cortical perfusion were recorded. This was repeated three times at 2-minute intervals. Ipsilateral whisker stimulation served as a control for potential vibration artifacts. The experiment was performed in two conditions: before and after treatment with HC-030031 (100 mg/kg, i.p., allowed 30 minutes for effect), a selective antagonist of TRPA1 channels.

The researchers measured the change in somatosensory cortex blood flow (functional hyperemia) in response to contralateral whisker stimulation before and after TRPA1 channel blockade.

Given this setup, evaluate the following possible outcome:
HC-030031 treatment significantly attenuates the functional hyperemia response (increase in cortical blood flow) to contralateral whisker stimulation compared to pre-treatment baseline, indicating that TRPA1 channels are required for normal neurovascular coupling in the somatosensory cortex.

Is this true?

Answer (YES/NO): YES